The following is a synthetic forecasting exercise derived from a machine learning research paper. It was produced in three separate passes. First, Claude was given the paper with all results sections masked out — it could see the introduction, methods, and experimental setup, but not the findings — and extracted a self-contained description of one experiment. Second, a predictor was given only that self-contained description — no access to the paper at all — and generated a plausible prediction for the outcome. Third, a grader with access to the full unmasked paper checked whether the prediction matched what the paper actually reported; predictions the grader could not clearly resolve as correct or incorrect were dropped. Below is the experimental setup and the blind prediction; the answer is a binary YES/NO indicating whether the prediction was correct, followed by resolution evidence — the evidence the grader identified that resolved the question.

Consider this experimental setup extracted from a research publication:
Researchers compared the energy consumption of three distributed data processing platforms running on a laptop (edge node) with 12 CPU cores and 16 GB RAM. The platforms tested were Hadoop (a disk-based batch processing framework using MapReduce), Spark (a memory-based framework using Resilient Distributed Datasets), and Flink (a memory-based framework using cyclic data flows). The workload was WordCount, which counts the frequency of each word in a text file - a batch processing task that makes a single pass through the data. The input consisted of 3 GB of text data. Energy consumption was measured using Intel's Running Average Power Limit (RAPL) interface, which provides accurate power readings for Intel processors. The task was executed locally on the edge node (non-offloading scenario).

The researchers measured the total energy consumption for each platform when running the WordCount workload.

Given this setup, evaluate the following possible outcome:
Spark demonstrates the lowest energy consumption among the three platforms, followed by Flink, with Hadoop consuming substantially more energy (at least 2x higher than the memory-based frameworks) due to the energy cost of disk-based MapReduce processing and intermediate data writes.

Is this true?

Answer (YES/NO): NO